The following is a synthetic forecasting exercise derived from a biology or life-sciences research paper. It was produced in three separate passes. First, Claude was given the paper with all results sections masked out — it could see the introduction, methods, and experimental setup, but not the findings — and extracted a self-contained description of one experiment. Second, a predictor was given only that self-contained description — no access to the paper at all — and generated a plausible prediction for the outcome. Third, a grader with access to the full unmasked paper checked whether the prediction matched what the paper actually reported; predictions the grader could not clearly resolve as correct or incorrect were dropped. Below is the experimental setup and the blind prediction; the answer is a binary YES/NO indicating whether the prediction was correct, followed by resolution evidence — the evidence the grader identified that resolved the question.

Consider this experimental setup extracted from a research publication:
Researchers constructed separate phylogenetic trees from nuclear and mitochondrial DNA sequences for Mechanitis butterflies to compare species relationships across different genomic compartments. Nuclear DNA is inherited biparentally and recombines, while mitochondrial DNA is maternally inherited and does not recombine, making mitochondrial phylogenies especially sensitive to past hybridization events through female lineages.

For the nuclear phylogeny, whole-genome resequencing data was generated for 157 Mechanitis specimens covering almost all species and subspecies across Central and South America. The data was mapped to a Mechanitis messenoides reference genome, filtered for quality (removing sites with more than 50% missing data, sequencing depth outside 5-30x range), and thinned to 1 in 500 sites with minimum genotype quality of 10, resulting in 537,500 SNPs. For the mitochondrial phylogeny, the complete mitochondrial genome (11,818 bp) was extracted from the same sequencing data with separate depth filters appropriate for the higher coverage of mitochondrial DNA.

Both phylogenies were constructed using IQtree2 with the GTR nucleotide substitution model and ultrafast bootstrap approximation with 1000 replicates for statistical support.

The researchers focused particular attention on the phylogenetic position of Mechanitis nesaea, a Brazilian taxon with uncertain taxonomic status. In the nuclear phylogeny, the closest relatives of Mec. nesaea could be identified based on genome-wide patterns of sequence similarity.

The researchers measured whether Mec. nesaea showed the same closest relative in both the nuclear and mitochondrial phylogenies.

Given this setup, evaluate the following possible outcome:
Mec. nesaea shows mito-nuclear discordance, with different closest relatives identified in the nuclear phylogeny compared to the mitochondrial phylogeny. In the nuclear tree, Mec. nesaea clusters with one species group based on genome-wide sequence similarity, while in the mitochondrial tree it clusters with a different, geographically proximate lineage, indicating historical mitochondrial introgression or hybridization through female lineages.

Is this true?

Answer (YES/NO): YES